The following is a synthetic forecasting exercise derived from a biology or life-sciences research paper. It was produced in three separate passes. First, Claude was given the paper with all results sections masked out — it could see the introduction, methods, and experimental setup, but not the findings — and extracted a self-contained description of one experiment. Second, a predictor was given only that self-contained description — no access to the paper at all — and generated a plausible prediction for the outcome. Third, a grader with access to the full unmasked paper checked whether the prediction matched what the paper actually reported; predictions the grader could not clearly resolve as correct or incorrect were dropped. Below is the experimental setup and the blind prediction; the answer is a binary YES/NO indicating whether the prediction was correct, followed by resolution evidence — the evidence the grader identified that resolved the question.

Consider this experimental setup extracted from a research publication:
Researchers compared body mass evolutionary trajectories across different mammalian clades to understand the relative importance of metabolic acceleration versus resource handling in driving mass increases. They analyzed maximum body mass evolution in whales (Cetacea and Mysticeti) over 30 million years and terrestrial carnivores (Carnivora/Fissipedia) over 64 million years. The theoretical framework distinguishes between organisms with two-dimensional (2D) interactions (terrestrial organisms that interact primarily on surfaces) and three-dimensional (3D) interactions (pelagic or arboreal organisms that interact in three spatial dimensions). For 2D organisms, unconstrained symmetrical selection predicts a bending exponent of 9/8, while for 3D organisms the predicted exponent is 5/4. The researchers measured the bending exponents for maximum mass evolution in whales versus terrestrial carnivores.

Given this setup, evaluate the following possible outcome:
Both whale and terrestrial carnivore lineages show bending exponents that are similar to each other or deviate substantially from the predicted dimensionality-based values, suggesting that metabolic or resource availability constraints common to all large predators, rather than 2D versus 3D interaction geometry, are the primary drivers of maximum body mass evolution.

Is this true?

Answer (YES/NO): NO